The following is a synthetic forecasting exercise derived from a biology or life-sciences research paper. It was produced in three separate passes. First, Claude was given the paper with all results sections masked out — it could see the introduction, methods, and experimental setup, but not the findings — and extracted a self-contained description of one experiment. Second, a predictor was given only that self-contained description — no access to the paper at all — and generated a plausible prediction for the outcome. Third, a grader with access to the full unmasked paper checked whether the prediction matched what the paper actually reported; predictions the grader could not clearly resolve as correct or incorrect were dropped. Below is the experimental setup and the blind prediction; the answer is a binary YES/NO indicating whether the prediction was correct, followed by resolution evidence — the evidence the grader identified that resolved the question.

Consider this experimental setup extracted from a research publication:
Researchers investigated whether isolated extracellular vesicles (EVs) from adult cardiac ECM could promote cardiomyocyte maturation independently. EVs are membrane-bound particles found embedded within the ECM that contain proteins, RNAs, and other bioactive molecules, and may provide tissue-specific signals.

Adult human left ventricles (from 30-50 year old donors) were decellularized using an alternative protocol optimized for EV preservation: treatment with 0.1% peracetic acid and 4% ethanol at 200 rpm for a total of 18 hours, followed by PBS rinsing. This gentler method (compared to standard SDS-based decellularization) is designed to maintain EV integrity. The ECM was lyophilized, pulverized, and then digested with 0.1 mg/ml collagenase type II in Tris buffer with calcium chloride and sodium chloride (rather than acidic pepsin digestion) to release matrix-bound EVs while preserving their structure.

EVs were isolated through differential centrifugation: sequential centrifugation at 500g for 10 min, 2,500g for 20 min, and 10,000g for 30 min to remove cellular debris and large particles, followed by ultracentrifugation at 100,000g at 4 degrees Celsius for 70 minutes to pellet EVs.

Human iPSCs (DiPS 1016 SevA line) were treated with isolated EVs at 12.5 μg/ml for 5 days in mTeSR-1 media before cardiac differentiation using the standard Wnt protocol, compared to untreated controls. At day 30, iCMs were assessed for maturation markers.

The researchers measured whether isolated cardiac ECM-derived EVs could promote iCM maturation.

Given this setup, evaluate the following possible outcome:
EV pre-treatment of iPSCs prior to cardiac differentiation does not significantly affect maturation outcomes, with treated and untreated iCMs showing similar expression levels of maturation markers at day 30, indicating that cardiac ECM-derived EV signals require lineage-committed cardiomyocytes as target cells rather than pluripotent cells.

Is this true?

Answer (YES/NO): NO